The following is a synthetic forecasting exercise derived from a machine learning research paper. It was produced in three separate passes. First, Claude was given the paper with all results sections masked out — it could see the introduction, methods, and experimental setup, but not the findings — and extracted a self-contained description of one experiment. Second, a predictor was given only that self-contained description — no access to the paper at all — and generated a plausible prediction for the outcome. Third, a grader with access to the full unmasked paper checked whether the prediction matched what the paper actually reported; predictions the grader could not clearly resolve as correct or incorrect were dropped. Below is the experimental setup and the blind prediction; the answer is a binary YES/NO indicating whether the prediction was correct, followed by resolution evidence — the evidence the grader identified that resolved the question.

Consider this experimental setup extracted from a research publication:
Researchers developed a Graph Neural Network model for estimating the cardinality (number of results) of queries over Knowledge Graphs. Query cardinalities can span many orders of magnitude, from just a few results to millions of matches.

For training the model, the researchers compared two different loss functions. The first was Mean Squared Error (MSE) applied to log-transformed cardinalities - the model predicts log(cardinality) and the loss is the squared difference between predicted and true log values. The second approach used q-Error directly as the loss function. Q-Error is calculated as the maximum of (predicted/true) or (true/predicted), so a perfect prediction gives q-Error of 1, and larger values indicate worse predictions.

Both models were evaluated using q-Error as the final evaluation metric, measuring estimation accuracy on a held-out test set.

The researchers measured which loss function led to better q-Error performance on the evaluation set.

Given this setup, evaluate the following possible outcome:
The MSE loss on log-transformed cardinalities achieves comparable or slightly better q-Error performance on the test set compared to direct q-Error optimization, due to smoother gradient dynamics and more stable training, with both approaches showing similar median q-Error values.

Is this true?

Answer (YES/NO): NO